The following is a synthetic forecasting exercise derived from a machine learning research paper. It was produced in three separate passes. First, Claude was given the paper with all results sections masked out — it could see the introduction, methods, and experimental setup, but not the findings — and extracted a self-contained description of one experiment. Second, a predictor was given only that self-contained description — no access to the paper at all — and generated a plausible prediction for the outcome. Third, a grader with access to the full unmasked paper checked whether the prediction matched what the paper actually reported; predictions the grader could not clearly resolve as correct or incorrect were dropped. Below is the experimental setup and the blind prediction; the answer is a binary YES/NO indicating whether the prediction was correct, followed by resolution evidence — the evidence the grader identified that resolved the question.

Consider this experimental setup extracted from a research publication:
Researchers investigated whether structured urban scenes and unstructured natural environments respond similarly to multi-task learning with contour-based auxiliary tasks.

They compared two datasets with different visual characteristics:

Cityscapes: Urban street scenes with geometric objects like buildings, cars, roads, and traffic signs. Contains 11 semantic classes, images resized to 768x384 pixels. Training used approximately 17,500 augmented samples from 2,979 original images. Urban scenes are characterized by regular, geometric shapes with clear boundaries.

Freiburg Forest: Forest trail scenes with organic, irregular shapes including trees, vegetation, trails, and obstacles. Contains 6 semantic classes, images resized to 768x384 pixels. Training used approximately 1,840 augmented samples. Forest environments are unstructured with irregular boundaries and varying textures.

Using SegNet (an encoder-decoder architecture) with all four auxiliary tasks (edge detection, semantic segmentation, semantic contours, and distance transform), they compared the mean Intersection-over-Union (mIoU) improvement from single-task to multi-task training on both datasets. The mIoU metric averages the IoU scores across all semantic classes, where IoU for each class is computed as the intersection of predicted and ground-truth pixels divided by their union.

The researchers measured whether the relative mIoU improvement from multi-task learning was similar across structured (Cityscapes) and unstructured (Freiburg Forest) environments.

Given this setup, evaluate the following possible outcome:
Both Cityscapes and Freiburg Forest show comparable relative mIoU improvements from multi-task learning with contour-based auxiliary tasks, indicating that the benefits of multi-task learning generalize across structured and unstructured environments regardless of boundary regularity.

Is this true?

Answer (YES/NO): NO